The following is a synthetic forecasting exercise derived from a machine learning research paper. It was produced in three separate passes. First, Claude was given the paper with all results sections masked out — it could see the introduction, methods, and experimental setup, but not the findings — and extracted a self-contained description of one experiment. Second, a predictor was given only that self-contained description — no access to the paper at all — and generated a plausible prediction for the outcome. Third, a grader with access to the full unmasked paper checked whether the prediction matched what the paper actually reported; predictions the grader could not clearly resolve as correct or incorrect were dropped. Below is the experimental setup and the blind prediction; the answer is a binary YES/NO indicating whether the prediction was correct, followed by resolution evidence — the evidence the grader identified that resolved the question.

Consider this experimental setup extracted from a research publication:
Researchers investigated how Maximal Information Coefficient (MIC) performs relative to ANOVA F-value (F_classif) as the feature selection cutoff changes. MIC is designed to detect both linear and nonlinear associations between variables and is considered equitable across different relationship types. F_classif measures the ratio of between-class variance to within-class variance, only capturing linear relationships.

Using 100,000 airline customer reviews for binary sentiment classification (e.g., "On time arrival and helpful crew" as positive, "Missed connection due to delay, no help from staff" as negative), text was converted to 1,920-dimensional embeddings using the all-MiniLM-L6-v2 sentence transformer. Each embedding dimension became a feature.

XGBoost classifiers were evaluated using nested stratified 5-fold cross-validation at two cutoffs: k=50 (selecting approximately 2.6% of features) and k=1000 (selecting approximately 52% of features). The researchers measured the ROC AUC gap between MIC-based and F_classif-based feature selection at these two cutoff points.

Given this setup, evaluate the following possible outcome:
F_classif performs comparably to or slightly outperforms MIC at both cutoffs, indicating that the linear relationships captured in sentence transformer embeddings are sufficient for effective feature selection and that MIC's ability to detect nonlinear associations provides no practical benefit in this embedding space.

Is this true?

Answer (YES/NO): NO